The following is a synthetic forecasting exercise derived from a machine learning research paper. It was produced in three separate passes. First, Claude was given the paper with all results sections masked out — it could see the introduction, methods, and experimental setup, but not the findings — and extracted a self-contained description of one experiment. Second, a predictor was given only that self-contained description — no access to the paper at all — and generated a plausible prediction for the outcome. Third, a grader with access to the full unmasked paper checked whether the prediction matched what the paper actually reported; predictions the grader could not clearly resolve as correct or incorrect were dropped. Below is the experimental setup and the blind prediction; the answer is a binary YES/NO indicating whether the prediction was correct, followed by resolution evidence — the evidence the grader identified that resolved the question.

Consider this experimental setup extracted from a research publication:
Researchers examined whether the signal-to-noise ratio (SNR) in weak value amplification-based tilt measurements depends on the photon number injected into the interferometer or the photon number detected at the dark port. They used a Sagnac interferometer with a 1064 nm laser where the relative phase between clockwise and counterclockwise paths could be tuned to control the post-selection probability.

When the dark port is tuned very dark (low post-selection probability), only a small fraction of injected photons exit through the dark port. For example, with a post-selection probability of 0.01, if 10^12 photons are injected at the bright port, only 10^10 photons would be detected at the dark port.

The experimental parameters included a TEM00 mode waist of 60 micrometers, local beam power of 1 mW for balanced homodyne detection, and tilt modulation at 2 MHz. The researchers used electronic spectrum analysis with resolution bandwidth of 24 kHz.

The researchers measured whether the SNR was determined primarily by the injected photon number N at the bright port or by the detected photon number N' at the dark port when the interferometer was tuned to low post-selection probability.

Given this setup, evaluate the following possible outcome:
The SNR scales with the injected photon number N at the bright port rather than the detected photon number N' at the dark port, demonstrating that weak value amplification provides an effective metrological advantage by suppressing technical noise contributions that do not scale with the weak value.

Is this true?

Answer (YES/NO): YES